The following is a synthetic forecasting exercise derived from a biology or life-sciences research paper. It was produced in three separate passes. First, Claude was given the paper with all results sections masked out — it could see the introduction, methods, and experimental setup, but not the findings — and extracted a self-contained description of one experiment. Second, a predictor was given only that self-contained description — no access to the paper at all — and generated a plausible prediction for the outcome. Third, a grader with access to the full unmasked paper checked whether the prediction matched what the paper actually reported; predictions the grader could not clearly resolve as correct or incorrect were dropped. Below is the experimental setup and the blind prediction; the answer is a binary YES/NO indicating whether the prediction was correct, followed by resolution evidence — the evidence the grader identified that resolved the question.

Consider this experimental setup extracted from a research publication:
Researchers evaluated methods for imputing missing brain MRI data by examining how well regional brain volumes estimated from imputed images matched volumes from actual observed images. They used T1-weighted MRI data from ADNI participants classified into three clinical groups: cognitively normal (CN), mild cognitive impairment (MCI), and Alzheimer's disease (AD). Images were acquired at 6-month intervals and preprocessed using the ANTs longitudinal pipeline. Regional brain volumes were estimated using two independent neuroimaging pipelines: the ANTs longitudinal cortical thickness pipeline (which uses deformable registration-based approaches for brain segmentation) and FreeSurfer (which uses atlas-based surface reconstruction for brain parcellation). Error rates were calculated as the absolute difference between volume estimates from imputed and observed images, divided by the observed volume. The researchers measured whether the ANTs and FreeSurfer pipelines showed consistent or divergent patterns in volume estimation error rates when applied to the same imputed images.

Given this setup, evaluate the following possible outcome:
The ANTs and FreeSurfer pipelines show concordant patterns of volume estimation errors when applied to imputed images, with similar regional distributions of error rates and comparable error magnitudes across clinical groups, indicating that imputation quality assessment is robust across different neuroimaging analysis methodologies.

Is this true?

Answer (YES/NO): NO